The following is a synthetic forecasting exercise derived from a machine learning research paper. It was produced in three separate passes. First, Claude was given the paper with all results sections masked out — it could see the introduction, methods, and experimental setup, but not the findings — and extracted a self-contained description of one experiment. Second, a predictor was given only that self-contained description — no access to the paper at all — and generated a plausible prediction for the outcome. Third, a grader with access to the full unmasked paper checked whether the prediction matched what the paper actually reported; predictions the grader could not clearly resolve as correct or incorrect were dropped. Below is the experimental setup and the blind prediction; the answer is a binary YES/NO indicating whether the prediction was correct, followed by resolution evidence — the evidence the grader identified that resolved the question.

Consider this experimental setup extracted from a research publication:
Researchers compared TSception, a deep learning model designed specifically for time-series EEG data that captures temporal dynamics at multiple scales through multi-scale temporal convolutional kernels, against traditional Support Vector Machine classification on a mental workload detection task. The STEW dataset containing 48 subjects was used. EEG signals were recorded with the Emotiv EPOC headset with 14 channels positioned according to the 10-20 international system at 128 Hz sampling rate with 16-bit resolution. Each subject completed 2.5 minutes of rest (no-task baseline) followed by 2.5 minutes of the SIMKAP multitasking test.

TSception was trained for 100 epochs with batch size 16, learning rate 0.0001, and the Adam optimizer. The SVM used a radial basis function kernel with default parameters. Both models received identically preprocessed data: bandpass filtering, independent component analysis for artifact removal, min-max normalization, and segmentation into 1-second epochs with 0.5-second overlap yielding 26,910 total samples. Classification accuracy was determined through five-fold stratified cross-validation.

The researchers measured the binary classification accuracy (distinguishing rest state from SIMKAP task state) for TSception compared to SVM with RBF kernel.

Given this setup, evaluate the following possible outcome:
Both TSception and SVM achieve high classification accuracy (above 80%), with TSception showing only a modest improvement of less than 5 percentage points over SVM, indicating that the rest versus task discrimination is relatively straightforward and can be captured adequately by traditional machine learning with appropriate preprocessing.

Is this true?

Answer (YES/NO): NO